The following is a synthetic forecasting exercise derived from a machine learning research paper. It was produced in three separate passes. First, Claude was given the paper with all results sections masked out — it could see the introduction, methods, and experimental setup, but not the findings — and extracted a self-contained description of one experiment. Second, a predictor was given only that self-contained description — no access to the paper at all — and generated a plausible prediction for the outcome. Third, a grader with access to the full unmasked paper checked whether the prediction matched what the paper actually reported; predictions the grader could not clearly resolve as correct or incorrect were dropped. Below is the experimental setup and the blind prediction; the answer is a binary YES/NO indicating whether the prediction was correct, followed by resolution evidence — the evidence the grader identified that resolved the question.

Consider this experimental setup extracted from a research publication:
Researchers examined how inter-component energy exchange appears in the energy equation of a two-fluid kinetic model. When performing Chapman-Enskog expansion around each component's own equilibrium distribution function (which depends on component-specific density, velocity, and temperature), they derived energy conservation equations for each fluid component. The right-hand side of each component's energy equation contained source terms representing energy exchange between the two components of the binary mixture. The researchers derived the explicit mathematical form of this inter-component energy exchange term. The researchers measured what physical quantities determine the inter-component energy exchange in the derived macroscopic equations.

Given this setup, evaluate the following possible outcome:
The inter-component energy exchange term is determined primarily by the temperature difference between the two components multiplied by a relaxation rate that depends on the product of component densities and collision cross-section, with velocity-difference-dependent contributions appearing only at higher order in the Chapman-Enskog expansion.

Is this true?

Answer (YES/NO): NO